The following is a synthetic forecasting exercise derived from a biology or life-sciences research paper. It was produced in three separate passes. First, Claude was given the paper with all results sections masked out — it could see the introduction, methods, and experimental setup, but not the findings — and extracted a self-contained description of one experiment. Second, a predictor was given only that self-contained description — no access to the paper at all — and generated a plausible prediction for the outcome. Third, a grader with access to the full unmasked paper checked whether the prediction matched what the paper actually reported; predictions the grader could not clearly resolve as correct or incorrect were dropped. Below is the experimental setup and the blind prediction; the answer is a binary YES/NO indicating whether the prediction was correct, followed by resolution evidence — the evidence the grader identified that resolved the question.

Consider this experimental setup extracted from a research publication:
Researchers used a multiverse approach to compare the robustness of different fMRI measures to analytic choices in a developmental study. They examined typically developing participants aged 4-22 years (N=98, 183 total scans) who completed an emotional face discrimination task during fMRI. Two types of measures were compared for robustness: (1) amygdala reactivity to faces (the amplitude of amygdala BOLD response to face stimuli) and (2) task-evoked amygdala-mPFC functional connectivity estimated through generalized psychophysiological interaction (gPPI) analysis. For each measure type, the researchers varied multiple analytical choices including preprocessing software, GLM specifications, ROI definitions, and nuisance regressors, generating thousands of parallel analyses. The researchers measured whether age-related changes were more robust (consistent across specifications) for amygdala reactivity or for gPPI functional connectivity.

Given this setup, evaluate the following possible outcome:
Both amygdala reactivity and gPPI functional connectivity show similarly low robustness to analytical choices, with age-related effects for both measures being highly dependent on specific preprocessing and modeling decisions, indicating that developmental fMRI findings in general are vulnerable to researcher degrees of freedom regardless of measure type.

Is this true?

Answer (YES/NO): NO